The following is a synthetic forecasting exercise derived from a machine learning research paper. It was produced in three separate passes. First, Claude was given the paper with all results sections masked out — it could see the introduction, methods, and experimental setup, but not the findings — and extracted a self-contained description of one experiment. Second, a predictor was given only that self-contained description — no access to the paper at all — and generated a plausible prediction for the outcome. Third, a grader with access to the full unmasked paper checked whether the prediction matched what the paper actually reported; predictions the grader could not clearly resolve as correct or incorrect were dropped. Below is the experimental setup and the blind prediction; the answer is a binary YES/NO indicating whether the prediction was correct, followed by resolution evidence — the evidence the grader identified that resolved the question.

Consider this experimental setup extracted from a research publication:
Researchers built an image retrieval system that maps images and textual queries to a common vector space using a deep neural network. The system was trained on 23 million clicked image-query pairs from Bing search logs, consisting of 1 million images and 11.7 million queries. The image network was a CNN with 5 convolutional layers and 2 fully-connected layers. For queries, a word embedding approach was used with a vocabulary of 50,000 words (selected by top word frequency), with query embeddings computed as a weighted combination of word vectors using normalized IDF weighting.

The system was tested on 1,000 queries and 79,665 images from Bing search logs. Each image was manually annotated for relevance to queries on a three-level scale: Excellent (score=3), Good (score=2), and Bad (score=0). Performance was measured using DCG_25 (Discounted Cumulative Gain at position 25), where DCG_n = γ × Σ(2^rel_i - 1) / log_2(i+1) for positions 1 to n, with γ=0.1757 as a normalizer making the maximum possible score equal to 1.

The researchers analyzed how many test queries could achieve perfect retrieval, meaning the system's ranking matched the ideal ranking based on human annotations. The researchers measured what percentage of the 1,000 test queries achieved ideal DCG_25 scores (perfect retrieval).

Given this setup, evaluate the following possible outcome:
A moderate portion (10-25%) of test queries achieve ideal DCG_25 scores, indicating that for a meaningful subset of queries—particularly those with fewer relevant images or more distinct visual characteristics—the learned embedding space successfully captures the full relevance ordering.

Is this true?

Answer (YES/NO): NO